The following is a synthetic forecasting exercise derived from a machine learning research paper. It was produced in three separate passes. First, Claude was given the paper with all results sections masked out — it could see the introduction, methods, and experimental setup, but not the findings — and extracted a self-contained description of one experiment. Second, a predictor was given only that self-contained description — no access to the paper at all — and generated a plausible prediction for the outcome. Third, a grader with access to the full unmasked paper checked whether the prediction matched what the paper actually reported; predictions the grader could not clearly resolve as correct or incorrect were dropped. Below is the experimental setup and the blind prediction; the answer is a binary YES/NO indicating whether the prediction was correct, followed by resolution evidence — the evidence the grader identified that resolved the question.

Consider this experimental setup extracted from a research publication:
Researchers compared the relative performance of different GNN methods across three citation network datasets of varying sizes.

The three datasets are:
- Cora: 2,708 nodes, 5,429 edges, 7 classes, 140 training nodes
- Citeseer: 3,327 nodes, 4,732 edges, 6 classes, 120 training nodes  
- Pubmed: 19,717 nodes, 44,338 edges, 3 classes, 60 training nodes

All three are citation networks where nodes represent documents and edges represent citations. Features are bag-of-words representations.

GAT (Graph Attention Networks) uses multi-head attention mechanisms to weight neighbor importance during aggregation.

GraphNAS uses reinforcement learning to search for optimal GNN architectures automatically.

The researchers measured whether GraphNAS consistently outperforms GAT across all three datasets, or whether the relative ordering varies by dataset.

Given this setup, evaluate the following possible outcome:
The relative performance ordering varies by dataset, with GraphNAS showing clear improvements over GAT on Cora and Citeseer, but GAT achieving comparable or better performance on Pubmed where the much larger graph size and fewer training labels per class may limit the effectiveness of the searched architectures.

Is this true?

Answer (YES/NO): YES